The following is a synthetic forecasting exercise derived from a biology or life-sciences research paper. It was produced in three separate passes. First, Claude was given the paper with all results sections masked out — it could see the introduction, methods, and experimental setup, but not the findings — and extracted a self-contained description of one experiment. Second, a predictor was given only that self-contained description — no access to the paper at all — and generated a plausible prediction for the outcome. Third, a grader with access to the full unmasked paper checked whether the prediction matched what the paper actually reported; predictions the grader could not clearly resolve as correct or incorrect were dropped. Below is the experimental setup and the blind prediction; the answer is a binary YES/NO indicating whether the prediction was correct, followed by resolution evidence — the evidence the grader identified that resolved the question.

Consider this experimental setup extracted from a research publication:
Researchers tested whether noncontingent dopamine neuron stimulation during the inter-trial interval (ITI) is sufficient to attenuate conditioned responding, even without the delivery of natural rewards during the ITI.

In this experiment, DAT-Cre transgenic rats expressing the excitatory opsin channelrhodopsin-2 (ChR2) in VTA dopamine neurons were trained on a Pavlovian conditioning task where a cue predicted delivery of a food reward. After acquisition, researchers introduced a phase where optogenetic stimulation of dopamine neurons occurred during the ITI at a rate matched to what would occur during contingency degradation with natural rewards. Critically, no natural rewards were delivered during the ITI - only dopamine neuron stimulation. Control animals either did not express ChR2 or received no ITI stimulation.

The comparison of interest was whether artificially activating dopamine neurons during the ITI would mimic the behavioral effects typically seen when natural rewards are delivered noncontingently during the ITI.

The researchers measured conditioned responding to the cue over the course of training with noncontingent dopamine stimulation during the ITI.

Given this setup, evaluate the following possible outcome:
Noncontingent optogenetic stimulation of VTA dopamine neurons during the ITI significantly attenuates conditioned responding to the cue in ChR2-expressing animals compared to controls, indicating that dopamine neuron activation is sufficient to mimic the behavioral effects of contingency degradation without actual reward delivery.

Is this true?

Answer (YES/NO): NO